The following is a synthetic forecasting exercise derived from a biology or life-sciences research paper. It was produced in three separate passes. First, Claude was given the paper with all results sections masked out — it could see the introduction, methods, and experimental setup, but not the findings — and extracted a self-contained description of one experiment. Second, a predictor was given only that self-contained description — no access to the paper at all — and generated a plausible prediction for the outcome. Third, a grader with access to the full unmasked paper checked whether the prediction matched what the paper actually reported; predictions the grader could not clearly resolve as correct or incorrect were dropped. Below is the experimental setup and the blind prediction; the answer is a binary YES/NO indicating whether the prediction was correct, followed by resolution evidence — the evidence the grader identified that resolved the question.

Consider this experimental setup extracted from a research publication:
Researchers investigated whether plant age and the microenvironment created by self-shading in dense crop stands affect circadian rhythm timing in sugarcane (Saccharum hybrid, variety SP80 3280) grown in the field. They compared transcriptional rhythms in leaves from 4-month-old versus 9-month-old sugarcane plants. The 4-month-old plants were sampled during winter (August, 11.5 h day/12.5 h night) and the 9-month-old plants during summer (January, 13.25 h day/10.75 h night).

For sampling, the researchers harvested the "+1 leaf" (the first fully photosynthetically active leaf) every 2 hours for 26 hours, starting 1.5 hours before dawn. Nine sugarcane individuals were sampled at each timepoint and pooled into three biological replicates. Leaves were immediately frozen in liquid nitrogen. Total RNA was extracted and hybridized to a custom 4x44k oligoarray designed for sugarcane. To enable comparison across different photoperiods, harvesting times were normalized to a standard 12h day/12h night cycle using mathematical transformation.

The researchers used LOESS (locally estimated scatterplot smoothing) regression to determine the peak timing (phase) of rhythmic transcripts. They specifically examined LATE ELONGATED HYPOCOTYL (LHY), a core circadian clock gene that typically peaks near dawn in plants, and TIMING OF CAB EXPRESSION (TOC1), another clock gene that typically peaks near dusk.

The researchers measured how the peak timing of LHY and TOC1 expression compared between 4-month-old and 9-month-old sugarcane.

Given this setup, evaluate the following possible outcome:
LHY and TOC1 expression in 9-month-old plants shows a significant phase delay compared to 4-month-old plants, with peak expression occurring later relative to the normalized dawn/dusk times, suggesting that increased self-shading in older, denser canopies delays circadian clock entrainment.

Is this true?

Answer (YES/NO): NO